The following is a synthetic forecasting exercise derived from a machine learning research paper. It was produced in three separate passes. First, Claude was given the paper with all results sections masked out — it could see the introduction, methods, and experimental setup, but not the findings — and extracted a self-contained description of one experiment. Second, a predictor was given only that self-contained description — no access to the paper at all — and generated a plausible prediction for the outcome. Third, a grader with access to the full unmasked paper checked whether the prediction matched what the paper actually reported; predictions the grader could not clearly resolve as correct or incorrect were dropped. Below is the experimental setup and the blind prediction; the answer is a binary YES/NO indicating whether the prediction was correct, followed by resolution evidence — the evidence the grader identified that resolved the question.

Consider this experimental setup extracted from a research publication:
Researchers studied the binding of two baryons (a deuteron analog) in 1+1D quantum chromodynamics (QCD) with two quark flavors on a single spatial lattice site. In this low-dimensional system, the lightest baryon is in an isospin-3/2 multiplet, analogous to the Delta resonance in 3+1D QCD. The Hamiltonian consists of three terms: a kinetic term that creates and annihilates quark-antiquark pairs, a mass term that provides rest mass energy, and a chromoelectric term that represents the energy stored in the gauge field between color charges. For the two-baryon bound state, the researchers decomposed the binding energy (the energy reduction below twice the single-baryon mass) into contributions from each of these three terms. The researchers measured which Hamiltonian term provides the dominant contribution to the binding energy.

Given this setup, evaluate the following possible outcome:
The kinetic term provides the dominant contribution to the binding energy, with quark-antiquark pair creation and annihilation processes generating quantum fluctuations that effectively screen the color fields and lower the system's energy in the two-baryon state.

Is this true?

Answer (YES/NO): YES